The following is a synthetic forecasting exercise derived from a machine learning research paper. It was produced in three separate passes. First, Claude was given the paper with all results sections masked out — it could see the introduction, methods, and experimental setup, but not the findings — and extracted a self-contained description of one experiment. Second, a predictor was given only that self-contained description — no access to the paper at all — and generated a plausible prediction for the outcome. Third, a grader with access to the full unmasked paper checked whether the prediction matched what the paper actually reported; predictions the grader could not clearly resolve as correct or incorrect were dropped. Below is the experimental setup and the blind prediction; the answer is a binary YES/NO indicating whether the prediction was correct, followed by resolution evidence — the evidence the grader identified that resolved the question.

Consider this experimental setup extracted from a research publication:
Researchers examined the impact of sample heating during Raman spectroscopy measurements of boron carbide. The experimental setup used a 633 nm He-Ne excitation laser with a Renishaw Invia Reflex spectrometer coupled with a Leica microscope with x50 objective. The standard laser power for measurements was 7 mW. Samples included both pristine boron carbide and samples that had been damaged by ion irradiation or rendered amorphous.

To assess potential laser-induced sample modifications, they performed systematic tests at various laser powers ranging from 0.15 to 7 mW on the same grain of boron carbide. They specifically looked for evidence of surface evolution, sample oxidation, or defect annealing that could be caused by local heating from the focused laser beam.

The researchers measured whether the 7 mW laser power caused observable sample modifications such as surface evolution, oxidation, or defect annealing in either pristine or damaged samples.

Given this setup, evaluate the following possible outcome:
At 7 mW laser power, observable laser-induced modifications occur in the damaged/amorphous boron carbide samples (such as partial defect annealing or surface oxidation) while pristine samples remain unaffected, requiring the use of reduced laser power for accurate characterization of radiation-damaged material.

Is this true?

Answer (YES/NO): NO